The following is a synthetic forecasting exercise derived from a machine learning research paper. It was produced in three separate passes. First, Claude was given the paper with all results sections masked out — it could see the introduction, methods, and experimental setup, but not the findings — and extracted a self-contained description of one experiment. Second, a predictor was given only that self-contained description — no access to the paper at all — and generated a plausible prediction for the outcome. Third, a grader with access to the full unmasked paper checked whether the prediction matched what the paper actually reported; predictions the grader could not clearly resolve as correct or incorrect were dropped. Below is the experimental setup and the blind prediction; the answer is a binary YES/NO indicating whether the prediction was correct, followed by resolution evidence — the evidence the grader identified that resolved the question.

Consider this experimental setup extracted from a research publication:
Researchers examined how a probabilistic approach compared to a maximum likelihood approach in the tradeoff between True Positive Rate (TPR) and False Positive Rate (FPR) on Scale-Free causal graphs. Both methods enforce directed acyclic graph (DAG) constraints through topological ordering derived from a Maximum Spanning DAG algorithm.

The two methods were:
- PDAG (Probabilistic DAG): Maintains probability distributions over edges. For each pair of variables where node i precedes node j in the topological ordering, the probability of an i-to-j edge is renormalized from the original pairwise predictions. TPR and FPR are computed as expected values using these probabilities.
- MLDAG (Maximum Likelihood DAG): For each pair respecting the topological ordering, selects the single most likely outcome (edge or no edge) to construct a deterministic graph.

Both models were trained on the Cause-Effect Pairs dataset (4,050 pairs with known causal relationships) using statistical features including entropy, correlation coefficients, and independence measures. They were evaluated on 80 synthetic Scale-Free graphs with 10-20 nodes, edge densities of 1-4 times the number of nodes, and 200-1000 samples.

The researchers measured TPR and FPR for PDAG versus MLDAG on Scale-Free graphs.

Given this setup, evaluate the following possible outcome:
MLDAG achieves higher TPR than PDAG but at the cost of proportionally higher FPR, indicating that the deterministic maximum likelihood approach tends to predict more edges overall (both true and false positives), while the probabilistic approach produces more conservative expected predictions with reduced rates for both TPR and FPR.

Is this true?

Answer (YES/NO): NO